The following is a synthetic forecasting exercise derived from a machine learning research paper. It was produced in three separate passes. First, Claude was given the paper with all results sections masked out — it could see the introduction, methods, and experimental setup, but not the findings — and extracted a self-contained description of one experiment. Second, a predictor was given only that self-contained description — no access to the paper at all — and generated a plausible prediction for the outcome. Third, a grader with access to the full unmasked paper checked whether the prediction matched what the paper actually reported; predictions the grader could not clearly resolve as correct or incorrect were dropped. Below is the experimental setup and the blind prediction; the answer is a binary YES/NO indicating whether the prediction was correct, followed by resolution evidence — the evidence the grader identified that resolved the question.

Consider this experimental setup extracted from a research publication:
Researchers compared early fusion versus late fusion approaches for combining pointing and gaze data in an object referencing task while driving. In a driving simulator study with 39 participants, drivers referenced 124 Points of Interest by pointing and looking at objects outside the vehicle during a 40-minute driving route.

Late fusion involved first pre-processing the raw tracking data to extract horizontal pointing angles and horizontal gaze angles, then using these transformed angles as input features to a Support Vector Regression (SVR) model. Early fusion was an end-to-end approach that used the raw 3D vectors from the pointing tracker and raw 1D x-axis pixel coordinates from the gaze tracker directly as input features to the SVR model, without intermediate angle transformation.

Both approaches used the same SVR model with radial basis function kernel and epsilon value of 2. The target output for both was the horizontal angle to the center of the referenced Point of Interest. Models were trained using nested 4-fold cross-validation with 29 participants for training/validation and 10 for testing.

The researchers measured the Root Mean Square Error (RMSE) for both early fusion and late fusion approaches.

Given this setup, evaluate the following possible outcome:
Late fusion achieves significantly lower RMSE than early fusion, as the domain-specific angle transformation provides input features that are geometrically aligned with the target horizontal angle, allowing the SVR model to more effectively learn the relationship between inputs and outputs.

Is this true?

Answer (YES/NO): NO